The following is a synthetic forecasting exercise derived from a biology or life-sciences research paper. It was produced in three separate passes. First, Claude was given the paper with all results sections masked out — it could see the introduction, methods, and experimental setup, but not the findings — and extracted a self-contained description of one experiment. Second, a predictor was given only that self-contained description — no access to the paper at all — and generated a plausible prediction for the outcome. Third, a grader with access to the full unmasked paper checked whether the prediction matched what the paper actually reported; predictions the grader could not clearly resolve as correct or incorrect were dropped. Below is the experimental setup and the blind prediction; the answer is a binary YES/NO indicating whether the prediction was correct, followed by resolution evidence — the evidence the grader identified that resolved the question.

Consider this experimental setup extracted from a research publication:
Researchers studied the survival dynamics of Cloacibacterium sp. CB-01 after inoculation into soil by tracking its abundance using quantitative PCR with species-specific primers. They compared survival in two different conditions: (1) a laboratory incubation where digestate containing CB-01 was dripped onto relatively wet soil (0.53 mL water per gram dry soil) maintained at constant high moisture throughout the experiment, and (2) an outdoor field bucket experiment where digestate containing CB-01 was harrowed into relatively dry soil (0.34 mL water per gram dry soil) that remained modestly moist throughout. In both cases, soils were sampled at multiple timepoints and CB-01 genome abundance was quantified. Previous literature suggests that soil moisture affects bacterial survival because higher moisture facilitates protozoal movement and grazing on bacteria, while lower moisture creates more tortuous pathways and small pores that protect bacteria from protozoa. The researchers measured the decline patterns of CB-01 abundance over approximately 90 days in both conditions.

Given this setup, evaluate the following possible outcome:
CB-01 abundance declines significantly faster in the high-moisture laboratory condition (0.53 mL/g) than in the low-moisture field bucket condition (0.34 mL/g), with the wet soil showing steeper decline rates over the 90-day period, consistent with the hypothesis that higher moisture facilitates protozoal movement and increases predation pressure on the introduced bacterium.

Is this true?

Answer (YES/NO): YES